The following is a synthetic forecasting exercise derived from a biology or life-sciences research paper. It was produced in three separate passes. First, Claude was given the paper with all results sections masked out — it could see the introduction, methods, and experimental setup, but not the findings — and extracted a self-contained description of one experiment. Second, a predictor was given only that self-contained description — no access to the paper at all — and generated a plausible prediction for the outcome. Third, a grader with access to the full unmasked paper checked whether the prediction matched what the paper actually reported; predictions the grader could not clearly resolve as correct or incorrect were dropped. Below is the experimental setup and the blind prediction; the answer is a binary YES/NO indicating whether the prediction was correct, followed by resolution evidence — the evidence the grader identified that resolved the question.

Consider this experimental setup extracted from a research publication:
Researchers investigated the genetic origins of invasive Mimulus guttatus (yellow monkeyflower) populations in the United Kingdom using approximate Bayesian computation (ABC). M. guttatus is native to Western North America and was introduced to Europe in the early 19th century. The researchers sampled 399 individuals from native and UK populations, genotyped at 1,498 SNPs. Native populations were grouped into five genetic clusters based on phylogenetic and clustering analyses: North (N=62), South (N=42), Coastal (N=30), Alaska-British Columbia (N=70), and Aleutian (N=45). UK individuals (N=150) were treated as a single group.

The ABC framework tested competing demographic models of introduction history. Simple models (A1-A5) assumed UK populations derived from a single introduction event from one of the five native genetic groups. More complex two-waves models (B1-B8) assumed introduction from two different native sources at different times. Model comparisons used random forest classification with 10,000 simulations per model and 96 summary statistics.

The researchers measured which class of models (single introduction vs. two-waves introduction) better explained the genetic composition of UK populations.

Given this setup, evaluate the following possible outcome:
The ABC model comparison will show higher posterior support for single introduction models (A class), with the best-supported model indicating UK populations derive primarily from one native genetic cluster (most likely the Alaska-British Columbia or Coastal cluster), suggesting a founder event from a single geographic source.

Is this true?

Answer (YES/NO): NO